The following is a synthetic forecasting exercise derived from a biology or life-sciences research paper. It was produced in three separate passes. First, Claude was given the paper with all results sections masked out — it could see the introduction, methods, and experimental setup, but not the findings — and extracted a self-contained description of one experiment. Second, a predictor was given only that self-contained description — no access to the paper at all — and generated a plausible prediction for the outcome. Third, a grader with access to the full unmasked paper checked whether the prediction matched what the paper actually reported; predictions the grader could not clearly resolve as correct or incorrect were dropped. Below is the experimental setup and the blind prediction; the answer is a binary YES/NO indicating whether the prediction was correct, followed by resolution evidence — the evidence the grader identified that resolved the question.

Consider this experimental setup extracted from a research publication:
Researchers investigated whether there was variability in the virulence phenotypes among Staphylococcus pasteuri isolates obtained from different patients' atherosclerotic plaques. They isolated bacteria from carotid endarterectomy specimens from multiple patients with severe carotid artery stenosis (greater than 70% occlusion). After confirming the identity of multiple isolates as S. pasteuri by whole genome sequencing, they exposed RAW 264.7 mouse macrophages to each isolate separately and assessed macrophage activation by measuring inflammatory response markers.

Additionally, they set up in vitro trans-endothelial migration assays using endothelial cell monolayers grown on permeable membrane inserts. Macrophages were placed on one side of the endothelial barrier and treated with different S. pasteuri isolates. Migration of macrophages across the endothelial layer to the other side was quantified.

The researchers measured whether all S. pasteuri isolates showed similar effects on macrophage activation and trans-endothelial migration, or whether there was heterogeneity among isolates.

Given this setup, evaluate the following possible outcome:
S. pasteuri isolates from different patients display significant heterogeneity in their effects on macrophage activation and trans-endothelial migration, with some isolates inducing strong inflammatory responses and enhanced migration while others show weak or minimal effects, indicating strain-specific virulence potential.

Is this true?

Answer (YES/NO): YES